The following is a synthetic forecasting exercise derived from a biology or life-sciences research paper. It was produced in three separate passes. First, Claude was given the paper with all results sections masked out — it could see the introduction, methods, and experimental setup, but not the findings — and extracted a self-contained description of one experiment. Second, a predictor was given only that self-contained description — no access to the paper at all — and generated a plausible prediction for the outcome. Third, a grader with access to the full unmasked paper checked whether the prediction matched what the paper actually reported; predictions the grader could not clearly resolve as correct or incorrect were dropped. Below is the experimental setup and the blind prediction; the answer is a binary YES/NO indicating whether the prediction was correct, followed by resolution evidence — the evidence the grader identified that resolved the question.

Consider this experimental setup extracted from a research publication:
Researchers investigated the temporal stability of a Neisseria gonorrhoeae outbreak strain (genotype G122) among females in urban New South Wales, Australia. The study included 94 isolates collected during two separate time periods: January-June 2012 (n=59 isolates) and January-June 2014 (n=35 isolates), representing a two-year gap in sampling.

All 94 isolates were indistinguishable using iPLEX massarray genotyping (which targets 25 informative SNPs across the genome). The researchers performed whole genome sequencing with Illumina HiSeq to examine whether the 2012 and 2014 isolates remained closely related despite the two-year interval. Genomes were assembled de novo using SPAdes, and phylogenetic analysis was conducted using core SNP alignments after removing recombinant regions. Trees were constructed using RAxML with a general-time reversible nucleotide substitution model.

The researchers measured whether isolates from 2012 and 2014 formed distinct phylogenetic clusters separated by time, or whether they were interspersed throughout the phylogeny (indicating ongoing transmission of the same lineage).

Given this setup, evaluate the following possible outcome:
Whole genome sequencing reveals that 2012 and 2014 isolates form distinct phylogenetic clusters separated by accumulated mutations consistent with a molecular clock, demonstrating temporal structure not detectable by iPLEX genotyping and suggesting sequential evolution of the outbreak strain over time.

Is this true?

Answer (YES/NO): NO